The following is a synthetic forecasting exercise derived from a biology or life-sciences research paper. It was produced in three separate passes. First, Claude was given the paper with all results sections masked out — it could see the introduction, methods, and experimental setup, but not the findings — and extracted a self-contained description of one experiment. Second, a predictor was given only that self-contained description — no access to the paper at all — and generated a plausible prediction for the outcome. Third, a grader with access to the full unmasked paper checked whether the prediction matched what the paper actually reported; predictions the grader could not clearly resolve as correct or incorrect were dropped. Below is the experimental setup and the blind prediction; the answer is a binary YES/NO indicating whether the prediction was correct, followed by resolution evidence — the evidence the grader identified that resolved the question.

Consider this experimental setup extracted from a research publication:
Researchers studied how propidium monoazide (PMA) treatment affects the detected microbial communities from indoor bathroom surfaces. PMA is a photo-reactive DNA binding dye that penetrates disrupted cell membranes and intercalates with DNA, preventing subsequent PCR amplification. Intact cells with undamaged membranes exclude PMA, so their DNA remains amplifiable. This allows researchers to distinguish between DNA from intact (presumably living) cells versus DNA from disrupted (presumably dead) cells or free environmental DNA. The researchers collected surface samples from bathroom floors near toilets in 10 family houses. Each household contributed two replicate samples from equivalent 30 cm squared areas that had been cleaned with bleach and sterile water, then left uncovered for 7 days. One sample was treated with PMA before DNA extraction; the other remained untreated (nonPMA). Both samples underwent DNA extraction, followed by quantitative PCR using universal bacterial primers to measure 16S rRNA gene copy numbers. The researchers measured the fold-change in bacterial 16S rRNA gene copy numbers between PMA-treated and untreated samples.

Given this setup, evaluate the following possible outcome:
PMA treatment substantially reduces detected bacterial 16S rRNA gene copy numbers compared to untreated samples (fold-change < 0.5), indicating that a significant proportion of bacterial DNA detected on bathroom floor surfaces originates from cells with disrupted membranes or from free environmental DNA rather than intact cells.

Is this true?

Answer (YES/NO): YES